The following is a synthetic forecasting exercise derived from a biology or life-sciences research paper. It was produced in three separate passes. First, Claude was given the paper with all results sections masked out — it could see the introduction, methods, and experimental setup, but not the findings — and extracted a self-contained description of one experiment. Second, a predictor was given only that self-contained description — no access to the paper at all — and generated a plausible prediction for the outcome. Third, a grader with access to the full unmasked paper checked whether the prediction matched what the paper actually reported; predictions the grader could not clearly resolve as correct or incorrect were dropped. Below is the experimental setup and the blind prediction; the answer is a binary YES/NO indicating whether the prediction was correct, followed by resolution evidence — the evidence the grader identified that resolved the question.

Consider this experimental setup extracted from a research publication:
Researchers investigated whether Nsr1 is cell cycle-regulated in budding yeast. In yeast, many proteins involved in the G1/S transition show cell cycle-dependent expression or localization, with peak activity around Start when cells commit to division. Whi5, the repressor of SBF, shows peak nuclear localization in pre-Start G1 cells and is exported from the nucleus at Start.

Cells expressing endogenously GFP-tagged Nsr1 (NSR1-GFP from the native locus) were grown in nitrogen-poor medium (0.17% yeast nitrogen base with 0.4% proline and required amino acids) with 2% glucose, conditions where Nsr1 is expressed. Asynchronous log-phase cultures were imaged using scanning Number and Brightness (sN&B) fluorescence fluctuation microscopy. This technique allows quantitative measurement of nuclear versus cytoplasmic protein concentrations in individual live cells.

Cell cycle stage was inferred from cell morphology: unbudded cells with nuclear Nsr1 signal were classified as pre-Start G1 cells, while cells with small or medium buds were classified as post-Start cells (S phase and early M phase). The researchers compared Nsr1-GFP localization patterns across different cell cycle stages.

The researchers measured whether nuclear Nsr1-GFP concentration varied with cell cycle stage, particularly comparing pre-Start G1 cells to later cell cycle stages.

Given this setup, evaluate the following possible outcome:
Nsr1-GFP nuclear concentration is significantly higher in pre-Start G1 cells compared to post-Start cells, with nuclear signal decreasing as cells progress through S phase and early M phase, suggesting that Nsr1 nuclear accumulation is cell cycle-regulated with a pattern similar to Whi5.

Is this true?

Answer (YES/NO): NO